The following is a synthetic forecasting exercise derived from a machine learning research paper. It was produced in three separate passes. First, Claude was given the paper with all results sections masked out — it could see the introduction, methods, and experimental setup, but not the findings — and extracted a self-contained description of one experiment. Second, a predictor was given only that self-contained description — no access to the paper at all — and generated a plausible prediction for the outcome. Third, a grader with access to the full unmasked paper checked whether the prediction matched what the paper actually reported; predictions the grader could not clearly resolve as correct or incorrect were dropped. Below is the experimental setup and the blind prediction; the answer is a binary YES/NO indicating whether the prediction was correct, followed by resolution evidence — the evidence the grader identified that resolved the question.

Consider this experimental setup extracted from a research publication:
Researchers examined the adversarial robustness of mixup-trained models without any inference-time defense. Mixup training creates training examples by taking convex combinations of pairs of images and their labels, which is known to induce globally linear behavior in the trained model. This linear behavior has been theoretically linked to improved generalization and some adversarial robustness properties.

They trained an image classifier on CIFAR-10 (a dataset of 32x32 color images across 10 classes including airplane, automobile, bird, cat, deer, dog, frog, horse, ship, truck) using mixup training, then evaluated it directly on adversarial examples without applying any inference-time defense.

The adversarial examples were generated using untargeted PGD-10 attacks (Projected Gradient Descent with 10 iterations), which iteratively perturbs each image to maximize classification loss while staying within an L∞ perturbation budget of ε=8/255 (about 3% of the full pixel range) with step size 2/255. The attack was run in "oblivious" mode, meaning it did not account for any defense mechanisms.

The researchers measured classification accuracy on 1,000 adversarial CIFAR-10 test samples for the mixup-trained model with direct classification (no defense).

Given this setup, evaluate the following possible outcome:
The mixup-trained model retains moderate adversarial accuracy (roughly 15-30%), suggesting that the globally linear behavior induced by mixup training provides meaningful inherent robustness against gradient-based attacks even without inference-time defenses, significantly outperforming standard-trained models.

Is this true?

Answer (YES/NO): NO